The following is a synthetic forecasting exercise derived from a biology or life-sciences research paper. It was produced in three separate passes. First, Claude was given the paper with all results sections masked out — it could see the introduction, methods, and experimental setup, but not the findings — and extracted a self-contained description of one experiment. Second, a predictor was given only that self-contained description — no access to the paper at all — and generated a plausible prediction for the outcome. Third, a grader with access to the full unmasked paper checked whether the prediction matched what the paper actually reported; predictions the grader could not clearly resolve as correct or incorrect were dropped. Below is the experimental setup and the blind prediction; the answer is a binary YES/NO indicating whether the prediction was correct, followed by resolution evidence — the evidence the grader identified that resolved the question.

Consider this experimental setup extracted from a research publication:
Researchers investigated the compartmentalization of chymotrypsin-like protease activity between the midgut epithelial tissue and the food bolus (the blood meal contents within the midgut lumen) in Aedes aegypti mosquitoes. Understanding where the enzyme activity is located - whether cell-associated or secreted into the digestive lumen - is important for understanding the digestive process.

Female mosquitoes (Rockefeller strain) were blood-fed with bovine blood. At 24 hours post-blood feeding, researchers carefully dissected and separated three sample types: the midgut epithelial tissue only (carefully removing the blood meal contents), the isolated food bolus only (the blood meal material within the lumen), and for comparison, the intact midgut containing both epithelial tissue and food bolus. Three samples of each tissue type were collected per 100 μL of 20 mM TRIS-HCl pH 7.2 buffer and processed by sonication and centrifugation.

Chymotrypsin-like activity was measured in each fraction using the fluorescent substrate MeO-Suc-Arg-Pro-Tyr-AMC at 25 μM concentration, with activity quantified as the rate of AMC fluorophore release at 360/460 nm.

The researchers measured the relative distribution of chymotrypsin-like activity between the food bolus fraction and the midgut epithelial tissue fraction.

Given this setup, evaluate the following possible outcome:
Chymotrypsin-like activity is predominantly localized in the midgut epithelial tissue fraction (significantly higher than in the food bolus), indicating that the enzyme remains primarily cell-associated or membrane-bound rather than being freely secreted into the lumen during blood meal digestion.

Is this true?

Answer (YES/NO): NO